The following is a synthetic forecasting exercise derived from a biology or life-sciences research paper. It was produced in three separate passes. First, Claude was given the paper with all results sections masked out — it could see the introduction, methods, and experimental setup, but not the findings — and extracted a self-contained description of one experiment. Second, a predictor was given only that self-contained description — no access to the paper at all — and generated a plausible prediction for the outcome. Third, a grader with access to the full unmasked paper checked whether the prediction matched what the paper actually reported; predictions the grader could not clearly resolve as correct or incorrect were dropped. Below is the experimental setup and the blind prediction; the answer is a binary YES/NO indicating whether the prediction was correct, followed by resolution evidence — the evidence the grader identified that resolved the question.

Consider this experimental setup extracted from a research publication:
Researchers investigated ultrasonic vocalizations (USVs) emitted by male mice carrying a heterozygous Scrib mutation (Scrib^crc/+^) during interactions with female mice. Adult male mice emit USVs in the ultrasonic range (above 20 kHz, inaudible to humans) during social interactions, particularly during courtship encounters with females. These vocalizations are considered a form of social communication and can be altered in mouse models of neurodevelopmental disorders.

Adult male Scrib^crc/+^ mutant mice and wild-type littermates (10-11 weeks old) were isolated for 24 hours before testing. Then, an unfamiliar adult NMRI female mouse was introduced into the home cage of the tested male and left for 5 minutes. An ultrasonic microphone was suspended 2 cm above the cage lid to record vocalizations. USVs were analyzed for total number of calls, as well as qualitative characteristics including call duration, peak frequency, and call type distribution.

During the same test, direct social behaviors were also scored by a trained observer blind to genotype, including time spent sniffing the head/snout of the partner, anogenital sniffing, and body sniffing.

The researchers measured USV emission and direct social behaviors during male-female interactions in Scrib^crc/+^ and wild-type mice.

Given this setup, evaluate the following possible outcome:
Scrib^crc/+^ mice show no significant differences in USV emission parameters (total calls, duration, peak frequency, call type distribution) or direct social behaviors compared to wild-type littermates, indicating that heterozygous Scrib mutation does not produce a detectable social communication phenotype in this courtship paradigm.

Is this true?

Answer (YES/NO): YES